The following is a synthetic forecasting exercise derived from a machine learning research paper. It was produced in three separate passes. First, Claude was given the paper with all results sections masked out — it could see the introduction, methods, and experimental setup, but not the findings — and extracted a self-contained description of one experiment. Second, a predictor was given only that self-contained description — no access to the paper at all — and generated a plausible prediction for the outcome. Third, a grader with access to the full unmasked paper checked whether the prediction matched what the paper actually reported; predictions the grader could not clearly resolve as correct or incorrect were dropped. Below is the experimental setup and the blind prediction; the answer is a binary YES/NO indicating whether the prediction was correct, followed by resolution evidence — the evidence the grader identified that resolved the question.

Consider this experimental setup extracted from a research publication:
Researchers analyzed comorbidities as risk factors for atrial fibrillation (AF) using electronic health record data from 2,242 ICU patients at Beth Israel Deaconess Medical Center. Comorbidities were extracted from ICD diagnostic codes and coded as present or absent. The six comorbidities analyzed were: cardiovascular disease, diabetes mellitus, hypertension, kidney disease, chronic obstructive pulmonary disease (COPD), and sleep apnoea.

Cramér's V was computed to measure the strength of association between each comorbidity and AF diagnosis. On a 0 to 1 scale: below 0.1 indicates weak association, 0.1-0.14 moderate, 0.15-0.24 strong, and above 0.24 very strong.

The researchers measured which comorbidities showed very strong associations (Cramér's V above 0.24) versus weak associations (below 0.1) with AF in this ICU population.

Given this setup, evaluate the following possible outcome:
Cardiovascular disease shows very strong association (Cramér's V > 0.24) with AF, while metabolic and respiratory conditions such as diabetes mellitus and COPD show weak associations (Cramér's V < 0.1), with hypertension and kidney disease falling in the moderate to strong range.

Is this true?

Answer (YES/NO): NO